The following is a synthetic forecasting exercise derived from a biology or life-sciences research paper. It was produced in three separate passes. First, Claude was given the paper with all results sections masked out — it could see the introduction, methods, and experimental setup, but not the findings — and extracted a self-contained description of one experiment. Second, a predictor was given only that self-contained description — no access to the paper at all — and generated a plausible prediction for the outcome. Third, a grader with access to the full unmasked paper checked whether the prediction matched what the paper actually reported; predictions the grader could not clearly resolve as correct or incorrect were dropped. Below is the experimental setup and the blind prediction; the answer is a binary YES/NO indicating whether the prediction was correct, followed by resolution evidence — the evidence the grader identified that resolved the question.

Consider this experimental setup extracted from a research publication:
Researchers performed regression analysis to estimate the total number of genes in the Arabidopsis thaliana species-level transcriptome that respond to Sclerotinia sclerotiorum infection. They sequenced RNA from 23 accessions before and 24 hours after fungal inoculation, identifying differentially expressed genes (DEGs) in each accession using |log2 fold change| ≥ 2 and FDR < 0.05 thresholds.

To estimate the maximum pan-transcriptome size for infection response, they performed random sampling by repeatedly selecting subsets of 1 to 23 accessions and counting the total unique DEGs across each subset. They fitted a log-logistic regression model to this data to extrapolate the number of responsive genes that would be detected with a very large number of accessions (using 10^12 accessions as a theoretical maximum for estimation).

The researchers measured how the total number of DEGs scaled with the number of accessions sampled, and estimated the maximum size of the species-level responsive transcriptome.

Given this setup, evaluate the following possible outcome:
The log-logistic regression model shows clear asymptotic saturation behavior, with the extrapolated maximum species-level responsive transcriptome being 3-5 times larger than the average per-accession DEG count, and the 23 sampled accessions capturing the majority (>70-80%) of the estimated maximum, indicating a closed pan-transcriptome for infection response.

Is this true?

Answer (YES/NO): NO